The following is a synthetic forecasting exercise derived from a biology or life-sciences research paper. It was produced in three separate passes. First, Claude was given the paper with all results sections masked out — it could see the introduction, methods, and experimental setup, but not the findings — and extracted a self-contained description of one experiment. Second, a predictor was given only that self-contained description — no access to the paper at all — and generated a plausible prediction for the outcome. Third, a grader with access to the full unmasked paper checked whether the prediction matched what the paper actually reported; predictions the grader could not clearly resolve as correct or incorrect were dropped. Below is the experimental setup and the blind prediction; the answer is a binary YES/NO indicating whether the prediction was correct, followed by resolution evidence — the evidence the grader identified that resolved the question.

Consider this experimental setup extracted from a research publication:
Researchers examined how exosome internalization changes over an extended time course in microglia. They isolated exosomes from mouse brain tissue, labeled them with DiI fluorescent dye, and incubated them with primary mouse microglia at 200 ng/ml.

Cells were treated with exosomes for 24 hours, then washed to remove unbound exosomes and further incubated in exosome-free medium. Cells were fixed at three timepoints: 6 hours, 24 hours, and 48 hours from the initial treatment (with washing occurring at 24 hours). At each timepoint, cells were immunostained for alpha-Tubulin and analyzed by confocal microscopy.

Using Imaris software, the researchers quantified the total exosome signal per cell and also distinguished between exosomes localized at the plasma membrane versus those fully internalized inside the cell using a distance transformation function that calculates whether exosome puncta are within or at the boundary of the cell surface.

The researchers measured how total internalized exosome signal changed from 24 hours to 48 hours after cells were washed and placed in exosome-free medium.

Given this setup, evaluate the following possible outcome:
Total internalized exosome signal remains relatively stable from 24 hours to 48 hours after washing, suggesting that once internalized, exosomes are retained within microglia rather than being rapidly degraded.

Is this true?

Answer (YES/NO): NO